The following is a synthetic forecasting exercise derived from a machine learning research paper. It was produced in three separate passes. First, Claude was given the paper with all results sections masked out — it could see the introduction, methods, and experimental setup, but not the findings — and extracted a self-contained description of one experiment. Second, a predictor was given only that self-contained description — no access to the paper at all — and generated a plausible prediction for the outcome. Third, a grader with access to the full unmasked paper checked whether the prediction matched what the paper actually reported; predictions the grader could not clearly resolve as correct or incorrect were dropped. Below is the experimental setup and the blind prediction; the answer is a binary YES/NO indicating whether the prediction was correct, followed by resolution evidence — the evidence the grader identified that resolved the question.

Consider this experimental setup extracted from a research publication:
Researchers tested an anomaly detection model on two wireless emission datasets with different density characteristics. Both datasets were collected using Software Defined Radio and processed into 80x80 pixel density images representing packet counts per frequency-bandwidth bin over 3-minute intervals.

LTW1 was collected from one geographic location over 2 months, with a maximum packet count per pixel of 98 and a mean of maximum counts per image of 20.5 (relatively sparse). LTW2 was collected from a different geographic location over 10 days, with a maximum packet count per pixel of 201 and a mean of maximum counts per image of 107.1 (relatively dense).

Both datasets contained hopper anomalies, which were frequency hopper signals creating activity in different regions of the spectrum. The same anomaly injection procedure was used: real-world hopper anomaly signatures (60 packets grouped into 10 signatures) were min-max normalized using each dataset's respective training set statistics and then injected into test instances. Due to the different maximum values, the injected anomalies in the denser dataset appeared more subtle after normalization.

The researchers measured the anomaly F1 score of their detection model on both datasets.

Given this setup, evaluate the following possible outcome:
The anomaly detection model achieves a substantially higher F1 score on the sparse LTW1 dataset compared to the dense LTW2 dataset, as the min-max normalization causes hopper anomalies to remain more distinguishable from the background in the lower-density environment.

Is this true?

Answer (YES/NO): YES